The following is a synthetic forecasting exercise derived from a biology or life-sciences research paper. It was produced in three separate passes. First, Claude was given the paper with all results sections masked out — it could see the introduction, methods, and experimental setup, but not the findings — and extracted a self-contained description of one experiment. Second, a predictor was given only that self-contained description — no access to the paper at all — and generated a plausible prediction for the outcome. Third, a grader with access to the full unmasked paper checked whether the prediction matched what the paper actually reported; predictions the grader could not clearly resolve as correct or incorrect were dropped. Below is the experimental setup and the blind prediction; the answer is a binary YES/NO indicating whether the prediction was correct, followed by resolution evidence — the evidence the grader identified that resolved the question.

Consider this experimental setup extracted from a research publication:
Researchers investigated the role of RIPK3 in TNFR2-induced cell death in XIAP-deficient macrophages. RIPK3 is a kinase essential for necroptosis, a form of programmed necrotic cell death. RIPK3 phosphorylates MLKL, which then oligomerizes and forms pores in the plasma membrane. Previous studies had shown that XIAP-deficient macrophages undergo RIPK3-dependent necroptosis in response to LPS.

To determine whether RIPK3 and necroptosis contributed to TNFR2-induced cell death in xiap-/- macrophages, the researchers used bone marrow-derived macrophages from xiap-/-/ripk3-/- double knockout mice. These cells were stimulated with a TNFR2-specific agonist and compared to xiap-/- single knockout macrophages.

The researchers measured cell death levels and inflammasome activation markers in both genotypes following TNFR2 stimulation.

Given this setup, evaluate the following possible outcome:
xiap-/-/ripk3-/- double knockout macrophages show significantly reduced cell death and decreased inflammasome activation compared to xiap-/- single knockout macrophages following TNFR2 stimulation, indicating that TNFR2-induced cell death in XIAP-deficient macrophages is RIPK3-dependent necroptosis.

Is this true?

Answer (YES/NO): NO